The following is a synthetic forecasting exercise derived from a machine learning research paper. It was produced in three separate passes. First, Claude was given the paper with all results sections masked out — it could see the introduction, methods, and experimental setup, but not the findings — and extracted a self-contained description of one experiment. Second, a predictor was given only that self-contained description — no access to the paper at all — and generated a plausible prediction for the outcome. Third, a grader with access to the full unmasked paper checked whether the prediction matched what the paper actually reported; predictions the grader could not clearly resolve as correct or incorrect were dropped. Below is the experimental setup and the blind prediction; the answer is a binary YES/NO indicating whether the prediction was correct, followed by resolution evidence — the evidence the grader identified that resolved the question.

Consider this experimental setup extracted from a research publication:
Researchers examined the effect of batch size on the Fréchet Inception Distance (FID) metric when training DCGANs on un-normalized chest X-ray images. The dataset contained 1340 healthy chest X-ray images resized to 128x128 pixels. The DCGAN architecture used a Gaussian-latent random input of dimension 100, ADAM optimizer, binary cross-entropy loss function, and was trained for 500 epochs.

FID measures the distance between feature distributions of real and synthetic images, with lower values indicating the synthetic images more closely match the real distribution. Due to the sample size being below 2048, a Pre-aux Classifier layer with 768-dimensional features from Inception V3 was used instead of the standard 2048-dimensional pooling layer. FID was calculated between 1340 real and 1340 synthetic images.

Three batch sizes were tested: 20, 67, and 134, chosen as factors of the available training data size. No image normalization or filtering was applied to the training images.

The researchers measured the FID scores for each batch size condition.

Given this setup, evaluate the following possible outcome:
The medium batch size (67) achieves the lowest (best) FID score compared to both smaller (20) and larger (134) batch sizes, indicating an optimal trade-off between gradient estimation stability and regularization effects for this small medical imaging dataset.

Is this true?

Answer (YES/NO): NO